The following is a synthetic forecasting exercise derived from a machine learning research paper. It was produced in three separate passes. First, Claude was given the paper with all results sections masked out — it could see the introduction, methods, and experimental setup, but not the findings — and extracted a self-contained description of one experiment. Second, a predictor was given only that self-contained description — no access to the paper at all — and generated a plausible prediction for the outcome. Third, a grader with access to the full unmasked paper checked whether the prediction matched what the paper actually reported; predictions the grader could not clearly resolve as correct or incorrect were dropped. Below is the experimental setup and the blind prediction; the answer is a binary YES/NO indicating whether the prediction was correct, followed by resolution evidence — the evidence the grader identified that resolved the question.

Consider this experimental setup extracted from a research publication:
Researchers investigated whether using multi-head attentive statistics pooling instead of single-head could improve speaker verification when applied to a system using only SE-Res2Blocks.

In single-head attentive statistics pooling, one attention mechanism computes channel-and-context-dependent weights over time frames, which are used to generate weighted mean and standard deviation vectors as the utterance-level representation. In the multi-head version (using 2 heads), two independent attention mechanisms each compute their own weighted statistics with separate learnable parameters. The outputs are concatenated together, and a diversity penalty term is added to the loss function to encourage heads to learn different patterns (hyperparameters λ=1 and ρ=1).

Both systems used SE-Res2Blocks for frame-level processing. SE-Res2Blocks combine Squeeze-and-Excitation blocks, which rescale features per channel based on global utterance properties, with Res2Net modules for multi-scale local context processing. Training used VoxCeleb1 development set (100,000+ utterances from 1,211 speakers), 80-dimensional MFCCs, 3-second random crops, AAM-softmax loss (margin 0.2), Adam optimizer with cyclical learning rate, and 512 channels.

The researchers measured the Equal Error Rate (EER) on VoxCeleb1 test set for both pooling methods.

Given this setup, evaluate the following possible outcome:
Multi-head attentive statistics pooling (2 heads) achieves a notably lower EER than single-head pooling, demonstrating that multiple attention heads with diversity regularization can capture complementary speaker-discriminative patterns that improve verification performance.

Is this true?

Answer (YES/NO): NO